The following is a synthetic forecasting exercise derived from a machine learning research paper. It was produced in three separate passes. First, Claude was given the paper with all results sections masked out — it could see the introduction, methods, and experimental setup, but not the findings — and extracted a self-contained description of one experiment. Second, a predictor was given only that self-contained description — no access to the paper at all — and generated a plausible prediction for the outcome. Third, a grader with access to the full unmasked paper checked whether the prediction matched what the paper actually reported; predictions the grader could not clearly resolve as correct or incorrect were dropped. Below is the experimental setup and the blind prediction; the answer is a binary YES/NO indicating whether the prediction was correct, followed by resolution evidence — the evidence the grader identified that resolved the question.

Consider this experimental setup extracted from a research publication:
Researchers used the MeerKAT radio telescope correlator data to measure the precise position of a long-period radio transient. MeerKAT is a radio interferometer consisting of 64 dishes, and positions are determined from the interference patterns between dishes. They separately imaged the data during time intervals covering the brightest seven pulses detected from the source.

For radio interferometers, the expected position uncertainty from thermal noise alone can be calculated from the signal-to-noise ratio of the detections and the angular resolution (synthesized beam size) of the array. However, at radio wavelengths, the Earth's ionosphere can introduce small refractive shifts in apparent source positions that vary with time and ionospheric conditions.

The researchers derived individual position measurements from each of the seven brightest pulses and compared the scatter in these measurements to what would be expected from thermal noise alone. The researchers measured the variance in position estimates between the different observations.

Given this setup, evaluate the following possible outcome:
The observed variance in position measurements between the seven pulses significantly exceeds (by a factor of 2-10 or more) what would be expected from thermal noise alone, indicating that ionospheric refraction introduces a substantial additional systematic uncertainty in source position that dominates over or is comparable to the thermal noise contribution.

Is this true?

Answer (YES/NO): YES